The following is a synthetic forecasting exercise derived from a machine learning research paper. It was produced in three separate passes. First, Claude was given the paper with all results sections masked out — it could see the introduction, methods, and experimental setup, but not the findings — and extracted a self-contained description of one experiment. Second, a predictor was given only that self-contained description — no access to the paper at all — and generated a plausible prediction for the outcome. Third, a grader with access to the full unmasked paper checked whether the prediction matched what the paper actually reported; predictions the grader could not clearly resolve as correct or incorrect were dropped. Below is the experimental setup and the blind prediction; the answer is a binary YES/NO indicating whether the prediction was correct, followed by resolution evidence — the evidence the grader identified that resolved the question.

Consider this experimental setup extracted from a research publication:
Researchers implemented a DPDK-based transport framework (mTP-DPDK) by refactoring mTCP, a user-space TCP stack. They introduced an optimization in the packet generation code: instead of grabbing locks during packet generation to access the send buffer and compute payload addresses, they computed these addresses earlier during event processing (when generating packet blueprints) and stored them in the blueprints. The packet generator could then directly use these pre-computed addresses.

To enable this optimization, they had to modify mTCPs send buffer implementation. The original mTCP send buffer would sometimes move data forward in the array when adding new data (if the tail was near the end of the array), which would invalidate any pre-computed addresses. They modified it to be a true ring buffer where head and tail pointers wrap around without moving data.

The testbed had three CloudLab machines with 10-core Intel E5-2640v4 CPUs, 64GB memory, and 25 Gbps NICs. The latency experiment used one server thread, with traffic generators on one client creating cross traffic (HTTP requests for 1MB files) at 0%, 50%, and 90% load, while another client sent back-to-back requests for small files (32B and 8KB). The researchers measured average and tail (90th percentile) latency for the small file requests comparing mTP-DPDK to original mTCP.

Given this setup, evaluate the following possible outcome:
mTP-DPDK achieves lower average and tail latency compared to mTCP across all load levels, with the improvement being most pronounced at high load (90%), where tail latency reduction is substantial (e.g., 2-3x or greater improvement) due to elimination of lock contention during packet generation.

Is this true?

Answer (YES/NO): NO